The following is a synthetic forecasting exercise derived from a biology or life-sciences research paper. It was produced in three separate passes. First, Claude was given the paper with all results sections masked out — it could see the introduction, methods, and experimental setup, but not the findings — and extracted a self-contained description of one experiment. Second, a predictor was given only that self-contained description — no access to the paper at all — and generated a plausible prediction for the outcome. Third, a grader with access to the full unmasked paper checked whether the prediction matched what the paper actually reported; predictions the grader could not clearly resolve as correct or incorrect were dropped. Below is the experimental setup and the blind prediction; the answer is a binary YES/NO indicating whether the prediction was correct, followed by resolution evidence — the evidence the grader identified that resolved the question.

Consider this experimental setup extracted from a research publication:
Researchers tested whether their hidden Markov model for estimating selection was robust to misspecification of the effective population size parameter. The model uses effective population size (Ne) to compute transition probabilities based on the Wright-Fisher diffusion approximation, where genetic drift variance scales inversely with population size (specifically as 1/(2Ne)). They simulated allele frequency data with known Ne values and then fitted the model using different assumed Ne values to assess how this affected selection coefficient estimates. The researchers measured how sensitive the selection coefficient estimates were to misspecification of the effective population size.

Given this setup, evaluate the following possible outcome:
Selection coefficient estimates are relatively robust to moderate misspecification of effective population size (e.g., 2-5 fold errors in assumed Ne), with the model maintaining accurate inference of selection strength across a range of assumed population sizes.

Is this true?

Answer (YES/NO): YES